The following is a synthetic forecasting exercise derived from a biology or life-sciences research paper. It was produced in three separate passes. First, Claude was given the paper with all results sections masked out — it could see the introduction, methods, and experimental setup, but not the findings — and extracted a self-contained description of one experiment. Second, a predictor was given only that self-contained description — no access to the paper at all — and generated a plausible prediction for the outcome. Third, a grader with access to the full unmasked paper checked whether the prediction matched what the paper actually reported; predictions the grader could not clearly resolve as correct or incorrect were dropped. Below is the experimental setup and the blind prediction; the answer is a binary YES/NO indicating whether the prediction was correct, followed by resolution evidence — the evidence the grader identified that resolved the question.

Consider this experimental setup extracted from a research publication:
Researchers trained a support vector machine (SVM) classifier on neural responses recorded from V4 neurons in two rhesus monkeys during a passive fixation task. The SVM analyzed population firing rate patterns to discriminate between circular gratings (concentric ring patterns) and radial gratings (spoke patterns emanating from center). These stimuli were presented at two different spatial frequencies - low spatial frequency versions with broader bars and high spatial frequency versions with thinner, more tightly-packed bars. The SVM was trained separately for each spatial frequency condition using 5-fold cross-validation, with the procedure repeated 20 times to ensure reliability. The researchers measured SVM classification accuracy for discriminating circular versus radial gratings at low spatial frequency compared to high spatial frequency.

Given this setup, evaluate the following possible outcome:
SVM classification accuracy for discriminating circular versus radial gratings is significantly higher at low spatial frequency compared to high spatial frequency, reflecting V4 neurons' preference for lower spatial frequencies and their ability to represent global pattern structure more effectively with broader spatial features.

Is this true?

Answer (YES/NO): NO